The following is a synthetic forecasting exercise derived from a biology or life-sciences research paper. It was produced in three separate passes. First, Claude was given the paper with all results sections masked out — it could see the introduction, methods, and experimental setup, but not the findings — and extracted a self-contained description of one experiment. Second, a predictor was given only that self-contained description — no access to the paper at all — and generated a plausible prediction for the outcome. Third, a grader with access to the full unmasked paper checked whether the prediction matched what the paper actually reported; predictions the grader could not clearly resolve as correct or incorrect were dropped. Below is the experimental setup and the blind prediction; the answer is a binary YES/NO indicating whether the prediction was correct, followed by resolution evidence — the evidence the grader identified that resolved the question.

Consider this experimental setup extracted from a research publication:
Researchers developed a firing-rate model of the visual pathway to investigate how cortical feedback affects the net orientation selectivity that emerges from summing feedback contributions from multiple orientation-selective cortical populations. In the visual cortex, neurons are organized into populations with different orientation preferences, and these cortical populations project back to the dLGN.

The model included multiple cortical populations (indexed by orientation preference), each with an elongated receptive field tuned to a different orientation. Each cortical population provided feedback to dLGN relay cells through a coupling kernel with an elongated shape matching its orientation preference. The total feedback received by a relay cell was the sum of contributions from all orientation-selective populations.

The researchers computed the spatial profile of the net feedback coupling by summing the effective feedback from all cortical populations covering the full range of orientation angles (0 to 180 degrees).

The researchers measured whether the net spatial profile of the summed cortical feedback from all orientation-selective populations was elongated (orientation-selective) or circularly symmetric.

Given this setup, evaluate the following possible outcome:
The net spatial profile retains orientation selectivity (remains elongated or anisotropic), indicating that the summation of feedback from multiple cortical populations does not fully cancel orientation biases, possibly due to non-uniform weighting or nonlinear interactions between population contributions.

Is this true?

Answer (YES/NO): NO